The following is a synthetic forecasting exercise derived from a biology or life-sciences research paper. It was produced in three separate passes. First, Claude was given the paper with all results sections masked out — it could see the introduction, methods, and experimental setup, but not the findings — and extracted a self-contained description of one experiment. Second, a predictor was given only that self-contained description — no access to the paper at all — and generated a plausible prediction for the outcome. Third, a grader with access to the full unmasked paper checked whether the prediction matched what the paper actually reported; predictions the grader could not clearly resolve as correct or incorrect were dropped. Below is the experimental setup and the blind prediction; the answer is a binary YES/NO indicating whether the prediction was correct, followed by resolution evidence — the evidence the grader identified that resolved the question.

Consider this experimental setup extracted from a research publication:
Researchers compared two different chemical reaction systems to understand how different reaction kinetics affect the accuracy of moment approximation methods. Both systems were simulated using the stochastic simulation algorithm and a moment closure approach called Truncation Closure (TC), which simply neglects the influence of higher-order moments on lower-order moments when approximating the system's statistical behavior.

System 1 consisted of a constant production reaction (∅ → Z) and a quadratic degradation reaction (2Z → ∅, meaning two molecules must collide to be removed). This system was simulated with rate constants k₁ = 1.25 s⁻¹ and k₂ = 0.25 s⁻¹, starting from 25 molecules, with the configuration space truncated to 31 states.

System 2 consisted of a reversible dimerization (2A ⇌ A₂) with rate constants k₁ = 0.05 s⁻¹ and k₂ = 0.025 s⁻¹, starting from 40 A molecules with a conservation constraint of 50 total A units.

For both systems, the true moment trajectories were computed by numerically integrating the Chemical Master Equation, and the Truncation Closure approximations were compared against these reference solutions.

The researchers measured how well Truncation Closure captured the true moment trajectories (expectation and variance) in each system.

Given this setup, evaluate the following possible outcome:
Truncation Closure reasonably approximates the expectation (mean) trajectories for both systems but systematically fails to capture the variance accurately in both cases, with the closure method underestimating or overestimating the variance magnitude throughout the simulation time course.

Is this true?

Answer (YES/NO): NO